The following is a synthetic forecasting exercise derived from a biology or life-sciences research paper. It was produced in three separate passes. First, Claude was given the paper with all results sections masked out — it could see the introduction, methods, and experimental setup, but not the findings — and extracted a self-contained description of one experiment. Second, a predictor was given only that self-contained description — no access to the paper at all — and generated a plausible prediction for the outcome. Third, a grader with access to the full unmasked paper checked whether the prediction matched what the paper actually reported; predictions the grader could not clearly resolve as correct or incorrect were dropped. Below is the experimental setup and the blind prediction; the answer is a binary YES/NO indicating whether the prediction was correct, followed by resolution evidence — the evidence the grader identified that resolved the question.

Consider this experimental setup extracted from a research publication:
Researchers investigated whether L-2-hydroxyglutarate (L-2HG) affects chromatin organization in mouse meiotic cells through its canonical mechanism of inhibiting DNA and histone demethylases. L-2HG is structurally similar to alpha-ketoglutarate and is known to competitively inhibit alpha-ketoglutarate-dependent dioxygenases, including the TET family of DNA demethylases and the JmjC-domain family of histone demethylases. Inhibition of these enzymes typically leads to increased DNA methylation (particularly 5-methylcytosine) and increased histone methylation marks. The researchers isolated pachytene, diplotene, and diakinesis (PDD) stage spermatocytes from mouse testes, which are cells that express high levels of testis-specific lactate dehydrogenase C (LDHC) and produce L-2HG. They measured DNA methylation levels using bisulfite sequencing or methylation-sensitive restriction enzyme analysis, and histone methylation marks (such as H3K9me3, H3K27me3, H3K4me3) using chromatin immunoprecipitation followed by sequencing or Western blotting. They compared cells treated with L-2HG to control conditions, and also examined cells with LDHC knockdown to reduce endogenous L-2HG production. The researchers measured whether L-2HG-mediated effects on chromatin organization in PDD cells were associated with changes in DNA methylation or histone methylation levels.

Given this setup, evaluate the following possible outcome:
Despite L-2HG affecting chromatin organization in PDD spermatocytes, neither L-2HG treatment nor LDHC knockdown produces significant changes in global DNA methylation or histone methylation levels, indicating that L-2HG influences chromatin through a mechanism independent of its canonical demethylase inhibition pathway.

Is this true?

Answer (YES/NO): YES